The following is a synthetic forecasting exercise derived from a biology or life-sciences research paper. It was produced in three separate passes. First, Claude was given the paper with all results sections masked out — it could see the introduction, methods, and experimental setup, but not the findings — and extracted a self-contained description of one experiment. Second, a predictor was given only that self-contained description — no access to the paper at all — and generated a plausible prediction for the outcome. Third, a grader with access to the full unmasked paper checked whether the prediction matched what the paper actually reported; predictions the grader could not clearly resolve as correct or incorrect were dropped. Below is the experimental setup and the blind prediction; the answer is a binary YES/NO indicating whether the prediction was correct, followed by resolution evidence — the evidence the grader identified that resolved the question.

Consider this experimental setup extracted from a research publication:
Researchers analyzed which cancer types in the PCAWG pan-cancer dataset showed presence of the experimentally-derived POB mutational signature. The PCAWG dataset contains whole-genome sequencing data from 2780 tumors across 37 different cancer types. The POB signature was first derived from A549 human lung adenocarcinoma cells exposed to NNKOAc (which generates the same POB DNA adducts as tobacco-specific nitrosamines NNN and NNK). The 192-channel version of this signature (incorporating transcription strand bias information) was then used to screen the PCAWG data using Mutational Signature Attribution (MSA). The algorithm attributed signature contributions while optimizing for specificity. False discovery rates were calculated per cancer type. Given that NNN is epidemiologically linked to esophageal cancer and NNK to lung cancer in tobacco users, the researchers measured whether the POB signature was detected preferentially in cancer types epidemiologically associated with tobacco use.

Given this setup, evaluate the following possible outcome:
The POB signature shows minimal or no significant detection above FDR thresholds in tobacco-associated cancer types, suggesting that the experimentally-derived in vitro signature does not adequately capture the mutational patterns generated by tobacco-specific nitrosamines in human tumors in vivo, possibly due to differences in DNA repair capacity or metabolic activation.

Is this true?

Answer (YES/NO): NO